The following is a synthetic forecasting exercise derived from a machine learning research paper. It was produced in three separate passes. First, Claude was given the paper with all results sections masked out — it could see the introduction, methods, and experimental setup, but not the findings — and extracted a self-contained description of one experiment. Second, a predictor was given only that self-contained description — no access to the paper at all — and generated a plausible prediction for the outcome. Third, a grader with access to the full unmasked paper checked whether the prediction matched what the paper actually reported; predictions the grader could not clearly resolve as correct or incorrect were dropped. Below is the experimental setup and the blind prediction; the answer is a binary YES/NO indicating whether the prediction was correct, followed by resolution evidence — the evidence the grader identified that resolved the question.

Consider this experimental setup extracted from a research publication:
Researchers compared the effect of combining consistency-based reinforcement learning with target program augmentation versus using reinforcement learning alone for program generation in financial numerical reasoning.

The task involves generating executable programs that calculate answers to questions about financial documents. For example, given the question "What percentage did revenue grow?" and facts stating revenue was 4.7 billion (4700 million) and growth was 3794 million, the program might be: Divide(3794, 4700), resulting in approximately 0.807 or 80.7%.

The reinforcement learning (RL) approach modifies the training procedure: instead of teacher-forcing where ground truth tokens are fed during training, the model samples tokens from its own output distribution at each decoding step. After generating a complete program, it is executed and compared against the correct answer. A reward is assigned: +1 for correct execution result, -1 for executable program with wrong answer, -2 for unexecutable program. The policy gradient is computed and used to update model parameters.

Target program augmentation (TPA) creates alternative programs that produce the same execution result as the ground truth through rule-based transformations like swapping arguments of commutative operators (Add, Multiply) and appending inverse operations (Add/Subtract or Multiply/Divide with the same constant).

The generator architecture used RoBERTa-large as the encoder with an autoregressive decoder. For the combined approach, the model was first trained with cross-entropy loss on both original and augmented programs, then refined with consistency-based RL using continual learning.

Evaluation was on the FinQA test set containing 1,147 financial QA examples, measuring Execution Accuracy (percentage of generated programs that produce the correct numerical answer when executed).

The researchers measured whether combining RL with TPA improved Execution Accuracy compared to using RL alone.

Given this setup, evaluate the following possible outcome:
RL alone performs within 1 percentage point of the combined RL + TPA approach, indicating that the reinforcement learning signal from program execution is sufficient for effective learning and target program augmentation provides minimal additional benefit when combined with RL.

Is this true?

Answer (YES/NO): YES